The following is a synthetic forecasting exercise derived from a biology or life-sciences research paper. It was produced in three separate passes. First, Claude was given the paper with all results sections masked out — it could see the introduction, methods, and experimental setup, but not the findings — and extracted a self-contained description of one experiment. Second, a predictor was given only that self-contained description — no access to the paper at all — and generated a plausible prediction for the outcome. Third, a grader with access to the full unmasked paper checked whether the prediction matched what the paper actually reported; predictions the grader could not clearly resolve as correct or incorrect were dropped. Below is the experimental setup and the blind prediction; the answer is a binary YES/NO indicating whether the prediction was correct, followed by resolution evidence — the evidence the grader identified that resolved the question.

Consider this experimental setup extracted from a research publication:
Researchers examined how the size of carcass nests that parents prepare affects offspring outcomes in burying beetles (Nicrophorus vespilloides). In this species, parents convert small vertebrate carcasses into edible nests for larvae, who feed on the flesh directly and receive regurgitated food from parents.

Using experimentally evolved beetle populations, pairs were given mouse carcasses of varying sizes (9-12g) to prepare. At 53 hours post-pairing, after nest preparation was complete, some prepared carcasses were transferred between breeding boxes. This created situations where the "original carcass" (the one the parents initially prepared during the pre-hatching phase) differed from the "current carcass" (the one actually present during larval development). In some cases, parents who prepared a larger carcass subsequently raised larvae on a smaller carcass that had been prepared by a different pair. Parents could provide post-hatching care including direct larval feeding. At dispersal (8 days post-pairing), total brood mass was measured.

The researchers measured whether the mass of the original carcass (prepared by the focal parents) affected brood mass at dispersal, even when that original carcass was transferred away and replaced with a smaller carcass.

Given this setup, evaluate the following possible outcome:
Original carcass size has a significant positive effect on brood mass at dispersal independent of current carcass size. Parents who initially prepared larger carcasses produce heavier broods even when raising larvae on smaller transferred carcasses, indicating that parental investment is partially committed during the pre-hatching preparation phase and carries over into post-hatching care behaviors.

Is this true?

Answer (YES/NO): YES